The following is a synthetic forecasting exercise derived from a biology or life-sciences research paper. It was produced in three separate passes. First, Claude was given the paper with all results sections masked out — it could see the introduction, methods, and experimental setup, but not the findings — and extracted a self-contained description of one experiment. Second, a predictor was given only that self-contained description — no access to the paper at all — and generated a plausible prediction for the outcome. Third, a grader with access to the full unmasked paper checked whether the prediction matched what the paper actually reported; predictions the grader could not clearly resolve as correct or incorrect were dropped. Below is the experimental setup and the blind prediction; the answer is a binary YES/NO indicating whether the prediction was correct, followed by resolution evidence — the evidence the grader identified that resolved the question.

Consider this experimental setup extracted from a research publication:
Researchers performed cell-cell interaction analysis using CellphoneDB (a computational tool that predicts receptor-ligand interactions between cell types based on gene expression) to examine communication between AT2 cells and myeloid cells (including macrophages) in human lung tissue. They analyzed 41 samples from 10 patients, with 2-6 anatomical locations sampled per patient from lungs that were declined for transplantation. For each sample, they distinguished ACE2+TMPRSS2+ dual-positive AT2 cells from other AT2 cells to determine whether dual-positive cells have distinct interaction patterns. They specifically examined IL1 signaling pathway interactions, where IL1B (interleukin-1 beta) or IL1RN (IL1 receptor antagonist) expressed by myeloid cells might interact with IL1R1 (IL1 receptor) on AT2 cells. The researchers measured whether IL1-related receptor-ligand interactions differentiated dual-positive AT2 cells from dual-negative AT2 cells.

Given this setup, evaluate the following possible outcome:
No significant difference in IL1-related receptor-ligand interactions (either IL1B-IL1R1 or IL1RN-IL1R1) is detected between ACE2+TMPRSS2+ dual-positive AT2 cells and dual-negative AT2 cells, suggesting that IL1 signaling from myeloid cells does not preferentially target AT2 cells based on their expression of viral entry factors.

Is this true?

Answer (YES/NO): NO